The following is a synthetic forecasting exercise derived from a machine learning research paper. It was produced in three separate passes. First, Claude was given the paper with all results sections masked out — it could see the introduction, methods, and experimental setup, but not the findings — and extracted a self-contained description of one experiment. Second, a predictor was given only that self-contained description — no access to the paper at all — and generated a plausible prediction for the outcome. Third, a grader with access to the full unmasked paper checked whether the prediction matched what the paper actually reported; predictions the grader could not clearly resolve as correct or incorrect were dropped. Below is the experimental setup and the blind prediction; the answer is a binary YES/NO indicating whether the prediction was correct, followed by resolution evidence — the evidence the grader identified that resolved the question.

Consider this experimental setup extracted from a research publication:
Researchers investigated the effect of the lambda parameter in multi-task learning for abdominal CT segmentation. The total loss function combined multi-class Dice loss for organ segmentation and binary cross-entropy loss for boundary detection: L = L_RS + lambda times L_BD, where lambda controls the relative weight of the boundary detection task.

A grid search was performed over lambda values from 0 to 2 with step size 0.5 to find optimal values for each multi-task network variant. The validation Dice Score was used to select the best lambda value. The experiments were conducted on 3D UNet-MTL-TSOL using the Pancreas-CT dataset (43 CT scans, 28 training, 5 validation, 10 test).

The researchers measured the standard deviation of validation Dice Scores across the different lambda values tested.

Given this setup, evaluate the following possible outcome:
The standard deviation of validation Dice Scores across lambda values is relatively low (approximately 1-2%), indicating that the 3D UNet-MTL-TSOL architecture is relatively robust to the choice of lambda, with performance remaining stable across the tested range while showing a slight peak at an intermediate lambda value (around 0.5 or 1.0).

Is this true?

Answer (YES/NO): NO